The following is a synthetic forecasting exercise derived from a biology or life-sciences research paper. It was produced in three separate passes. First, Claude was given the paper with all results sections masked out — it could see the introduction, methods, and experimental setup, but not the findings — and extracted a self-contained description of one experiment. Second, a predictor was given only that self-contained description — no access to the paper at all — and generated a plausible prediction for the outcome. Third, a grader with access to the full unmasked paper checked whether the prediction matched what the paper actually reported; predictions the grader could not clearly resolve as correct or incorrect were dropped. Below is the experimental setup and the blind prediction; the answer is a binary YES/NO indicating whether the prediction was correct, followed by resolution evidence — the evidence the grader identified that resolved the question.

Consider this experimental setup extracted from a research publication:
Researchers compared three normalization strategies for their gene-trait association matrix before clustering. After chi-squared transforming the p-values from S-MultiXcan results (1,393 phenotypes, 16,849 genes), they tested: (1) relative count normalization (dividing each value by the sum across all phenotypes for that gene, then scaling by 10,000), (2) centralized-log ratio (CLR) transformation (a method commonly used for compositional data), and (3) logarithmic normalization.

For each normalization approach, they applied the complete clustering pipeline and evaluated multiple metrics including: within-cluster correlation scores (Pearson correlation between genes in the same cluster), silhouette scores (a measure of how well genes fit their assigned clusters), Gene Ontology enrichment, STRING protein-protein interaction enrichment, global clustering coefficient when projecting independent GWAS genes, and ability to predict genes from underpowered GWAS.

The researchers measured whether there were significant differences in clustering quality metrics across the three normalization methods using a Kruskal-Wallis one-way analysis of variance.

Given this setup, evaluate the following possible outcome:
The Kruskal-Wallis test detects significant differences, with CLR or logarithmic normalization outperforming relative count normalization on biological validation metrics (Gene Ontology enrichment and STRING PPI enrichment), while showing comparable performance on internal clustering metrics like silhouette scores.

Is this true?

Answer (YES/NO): NO